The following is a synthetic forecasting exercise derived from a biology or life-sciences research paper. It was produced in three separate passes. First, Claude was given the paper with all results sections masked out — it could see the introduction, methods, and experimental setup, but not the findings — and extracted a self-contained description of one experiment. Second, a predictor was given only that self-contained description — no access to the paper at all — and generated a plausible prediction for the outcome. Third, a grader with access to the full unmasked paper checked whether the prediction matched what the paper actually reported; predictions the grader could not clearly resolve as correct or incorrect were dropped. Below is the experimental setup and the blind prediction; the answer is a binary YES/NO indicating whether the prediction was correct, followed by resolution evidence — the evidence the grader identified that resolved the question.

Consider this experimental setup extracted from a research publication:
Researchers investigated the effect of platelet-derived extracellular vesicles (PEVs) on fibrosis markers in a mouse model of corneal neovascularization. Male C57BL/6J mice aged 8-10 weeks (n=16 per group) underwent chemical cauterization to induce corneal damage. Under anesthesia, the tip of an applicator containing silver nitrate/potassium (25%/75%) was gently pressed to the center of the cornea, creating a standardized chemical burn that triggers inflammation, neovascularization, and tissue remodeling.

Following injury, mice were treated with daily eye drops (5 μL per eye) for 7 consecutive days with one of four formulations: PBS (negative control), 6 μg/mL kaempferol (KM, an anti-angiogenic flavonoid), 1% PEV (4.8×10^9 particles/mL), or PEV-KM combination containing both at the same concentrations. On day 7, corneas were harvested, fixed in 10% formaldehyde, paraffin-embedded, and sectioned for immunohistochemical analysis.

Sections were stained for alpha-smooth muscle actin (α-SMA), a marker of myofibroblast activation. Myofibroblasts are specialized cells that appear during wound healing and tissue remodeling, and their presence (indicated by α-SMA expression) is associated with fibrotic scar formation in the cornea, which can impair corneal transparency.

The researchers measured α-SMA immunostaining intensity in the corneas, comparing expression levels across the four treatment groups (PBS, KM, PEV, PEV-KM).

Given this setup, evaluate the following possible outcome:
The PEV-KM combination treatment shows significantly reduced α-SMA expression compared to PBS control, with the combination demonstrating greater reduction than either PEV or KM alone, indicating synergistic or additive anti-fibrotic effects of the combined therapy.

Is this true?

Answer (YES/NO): NO